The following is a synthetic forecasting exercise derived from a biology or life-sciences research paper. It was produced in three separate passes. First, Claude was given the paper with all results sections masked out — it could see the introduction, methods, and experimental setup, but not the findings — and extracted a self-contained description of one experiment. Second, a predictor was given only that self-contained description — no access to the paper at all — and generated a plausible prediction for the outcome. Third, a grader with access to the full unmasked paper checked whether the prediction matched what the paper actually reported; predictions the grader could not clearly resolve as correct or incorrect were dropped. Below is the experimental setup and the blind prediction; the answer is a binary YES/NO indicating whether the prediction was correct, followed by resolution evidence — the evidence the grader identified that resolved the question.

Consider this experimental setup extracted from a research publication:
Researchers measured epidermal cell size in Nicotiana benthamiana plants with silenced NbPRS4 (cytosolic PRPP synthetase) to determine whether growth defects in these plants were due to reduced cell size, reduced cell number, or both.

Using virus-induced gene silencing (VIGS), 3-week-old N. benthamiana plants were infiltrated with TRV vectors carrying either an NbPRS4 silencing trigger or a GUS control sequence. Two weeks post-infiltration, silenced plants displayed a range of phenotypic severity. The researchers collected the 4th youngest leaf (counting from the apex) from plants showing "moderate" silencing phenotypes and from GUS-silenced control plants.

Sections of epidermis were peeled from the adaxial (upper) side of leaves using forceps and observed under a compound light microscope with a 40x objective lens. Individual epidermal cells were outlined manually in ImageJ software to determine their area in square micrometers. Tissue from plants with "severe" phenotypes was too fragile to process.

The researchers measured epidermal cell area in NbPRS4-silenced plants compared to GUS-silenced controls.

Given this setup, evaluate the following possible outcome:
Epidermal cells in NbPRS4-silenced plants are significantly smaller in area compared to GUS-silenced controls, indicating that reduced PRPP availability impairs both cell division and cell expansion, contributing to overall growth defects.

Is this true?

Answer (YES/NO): YES